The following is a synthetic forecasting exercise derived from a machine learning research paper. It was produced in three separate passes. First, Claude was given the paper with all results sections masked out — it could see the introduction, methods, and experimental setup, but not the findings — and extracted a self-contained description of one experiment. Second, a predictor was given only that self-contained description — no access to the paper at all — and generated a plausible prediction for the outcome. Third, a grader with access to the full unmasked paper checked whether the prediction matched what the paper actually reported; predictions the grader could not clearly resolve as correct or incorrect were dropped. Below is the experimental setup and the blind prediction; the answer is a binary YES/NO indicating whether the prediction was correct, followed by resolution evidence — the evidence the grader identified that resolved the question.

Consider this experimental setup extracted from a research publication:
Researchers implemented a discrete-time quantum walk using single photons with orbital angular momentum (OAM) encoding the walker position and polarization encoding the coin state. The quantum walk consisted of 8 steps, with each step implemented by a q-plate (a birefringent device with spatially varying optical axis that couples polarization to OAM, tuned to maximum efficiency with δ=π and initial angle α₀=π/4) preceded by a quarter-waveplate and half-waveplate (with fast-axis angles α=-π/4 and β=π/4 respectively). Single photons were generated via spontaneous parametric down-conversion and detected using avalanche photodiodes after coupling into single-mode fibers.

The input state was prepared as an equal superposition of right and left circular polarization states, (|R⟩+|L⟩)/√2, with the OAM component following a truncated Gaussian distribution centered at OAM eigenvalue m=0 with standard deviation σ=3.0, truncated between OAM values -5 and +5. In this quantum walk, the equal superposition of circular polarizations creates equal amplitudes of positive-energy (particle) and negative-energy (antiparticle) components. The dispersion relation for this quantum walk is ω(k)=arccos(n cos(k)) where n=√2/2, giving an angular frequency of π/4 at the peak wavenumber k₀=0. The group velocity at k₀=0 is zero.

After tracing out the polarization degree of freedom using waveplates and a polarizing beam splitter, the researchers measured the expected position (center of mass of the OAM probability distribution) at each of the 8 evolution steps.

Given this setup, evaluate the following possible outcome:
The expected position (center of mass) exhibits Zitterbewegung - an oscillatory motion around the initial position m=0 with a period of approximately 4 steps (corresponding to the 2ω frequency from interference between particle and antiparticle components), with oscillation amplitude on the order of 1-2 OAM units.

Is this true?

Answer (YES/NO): NO